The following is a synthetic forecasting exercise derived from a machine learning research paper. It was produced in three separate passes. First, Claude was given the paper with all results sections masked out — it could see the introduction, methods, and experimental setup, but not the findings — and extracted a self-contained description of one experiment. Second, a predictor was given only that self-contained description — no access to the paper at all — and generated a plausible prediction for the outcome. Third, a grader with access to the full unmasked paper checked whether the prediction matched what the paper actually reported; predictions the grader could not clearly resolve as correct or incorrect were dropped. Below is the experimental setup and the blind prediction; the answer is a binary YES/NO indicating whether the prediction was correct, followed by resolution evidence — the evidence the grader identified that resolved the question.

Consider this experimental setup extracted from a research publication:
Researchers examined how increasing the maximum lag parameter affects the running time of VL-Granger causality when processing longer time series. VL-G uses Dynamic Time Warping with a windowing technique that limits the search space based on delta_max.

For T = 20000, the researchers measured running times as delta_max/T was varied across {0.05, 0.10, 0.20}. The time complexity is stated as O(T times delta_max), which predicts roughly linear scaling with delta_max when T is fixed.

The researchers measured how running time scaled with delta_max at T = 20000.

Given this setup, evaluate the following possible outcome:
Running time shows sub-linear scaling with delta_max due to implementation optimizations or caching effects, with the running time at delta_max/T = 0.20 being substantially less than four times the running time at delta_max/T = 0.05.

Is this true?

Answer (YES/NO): YES